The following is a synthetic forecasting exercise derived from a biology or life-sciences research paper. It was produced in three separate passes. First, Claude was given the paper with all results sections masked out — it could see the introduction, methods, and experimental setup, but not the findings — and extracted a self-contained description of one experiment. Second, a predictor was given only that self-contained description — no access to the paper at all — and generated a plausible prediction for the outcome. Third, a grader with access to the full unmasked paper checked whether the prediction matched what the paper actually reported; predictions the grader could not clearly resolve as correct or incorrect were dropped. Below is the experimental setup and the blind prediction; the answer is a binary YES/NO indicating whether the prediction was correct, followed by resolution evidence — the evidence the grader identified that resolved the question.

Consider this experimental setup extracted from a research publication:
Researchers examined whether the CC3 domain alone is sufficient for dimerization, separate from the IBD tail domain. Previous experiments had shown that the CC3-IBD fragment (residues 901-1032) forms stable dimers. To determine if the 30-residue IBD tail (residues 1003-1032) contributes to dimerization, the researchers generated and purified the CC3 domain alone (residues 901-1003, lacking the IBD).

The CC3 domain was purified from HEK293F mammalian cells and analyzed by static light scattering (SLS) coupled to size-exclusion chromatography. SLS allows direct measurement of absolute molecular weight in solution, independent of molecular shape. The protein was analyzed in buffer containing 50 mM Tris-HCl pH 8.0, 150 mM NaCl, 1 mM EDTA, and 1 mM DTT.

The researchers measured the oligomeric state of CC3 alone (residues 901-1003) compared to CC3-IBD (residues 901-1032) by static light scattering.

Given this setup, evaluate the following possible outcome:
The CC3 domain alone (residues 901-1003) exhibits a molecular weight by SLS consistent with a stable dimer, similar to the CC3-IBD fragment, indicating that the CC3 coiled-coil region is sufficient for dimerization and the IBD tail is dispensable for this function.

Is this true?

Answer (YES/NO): YES